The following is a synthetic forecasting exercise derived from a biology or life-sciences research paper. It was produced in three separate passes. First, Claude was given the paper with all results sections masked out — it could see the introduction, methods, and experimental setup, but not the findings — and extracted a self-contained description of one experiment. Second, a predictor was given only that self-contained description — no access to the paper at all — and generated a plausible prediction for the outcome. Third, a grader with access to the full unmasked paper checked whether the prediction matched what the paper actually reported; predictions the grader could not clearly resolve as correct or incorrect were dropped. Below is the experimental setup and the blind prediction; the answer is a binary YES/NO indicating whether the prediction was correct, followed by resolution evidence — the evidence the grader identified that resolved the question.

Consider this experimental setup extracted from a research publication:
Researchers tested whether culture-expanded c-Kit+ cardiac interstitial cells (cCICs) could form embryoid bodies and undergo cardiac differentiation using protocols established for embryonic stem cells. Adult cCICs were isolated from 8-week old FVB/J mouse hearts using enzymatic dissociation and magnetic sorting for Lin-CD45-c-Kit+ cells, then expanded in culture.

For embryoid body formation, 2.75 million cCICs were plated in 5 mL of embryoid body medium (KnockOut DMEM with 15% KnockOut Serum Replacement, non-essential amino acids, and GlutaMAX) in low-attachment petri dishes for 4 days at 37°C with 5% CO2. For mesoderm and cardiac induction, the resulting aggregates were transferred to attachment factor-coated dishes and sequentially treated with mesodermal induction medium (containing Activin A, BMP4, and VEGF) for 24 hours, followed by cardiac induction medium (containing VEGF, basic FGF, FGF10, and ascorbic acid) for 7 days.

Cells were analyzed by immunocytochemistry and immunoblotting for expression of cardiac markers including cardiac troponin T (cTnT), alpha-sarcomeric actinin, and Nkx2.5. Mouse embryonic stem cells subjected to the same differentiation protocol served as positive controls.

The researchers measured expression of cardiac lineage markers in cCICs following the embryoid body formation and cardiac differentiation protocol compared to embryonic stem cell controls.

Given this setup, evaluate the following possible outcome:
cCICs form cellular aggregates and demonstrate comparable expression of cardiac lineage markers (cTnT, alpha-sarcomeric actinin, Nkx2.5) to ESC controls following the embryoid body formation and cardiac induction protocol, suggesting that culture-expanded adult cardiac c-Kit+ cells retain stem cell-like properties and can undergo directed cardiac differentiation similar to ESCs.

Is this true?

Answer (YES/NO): NO